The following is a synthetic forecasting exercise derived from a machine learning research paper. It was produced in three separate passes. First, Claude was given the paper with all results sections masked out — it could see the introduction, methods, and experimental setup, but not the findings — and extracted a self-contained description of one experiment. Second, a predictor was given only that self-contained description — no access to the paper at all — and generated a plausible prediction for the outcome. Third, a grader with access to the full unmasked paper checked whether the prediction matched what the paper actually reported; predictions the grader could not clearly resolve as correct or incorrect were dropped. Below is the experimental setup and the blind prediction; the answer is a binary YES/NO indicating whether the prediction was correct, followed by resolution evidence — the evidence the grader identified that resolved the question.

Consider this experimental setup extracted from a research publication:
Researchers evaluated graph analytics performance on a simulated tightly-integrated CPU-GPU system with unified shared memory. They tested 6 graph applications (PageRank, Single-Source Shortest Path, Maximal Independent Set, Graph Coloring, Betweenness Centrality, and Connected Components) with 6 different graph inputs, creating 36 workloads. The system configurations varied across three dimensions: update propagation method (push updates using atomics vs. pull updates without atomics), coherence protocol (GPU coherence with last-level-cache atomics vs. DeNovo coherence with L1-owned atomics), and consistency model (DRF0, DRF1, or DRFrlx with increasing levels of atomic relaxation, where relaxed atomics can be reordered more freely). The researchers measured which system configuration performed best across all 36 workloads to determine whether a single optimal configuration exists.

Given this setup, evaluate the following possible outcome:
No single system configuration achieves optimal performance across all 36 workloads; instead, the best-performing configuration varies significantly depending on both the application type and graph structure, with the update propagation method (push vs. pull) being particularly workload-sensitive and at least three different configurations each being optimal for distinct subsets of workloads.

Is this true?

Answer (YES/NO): YES